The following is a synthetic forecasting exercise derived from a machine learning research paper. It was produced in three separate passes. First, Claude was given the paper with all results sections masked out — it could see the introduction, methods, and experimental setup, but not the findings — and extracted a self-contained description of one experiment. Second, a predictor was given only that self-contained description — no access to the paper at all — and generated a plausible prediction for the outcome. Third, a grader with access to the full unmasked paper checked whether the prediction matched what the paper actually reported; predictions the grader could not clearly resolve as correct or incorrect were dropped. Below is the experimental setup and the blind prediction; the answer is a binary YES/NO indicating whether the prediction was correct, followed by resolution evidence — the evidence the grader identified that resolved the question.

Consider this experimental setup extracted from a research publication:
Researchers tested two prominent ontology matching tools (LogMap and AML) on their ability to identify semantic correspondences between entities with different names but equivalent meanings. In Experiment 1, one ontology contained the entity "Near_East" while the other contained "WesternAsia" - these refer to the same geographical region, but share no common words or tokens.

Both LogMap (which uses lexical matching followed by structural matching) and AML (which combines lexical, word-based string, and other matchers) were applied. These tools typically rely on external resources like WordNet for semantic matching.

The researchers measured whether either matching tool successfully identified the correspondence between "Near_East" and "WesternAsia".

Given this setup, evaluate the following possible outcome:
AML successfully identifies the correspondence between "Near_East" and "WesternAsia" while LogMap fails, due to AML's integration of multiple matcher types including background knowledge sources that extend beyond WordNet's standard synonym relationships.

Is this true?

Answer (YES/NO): NO